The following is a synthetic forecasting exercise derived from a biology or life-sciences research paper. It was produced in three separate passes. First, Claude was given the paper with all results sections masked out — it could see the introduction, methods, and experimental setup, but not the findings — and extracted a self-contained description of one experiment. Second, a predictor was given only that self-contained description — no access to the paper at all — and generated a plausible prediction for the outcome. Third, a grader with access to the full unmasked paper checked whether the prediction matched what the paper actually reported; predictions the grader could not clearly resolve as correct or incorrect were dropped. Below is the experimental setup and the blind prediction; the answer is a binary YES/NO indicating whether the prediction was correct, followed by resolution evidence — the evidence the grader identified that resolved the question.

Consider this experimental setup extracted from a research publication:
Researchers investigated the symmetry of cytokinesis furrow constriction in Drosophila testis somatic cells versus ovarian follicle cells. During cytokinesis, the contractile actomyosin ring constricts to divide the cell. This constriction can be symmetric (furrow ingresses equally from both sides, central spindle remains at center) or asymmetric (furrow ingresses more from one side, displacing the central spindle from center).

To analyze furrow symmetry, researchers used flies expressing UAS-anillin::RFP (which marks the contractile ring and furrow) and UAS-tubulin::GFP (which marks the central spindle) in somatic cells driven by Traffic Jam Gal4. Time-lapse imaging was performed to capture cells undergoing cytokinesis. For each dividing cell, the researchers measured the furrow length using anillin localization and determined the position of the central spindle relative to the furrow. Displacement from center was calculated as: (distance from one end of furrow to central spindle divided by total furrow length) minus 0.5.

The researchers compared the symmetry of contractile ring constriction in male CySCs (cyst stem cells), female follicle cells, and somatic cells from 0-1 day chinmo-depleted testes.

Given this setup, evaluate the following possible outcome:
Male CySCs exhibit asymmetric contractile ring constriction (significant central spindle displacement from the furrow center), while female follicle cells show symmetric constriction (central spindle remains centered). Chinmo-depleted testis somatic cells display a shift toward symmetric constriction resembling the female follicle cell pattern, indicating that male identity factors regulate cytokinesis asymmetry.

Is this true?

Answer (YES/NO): NO